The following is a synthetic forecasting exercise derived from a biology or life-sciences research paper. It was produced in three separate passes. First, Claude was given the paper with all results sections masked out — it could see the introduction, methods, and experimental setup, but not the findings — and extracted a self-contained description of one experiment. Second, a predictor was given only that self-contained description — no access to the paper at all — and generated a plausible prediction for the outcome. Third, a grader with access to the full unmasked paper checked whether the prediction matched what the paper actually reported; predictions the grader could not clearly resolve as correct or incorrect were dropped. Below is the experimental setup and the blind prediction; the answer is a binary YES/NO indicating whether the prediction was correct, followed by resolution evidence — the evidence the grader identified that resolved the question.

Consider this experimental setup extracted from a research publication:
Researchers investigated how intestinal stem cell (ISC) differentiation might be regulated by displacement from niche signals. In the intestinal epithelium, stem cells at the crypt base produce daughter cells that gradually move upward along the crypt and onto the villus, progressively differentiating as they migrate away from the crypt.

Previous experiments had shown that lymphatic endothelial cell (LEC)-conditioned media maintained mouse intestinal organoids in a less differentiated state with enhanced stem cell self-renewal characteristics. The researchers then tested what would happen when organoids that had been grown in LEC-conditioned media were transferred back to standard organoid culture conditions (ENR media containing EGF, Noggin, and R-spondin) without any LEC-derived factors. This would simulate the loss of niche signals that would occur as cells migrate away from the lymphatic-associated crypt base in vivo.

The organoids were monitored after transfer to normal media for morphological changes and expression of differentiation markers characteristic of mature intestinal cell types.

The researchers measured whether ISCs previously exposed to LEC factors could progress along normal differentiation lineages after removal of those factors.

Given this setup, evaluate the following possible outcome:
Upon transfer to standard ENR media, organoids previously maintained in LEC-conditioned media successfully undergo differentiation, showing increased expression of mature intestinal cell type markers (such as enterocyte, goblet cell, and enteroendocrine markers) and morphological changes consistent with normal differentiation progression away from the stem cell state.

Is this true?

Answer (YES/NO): YES